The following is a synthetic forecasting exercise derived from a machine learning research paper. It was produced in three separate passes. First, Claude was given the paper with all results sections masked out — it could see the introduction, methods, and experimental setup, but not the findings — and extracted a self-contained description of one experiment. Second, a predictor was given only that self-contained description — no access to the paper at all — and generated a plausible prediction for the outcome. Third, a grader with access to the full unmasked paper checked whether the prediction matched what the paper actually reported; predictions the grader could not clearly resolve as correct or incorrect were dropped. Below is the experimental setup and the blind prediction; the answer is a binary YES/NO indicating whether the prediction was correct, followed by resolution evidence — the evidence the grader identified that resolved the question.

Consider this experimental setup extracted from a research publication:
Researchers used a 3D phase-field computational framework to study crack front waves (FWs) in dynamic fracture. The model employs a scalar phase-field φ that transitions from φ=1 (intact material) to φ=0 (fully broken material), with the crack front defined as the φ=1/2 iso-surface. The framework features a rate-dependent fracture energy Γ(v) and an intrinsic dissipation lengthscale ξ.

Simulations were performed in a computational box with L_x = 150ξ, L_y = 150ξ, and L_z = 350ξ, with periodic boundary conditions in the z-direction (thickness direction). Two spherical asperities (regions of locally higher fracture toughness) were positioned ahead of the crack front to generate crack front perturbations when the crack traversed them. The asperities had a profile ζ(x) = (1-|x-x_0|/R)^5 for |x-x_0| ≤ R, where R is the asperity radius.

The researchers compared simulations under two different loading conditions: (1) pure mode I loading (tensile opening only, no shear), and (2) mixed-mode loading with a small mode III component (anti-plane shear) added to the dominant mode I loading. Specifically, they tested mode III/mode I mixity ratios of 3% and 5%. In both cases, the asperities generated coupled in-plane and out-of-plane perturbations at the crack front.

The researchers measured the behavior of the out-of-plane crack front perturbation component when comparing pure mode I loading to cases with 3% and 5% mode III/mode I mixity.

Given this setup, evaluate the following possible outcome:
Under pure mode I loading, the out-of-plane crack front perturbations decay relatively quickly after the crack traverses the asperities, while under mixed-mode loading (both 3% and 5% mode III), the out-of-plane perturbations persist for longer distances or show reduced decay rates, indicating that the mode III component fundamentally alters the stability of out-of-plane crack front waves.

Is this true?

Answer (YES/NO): YES